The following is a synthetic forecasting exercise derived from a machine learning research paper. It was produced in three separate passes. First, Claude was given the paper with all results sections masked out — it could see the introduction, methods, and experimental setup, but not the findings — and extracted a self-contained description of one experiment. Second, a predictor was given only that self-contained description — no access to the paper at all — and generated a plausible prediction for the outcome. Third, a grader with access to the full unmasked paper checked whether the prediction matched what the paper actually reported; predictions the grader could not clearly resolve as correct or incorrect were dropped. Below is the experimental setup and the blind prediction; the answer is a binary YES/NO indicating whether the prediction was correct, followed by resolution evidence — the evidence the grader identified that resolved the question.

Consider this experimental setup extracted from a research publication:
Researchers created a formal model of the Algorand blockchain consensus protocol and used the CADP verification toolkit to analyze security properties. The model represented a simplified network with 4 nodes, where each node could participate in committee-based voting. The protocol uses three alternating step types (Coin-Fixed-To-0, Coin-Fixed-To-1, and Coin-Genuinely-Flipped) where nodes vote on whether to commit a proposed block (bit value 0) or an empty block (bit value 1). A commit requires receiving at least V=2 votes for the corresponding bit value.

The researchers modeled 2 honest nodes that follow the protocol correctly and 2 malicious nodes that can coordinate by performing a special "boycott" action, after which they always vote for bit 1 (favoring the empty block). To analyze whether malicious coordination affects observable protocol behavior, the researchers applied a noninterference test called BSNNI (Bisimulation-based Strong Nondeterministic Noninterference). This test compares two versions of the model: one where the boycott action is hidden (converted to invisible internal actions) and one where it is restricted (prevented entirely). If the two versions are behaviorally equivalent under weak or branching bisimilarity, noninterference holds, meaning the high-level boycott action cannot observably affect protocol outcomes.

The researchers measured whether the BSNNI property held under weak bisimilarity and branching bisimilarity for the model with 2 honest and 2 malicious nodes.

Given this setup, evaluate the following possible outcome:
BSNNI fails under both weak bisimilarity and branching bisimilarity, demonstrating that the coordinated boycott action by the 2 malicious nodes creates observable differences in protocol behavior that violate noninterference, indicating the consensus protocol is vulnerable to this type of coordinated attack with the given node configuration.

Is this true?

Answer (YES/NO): YES